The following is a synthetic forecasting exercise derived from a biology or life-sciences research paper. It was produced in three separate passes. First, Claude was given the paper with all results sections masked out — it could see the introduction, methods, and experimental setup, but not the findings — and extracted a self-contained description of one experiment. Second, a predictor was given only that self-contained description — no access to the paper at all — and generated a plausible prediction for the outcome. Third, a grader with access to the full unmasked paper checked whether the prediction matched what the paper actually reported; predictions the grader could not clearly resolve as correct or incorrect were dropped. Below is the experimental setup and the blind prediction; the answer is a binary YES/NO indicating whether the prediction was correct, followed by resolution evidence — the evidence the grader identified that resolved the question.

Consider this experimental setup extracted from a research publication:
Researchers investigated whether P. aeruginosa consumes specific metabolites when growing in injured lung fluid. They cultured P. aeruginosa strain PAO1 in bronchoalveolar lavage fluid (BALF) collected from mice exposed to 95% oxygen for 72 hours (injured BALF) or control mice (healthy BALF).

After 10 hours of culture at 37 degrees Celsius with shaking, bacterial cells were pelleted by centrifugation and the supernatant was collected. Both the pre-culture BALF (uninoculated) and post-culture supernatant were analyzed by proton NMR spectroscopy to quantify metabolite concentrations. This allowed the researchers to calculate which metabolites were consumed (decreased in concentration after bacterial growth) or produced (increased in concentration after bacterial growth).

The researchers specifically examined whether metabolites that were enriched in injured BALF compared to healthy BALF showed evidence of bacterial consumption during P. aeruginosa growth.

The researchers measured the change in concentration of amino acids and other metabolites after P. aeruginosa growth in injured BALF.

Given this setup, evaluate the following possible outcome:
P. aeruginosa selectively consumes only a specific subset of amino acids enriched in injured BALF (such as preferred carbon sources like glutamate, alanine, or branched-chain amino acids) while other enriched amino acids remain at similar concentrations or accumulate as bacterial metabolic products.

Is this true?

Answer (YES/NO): YES